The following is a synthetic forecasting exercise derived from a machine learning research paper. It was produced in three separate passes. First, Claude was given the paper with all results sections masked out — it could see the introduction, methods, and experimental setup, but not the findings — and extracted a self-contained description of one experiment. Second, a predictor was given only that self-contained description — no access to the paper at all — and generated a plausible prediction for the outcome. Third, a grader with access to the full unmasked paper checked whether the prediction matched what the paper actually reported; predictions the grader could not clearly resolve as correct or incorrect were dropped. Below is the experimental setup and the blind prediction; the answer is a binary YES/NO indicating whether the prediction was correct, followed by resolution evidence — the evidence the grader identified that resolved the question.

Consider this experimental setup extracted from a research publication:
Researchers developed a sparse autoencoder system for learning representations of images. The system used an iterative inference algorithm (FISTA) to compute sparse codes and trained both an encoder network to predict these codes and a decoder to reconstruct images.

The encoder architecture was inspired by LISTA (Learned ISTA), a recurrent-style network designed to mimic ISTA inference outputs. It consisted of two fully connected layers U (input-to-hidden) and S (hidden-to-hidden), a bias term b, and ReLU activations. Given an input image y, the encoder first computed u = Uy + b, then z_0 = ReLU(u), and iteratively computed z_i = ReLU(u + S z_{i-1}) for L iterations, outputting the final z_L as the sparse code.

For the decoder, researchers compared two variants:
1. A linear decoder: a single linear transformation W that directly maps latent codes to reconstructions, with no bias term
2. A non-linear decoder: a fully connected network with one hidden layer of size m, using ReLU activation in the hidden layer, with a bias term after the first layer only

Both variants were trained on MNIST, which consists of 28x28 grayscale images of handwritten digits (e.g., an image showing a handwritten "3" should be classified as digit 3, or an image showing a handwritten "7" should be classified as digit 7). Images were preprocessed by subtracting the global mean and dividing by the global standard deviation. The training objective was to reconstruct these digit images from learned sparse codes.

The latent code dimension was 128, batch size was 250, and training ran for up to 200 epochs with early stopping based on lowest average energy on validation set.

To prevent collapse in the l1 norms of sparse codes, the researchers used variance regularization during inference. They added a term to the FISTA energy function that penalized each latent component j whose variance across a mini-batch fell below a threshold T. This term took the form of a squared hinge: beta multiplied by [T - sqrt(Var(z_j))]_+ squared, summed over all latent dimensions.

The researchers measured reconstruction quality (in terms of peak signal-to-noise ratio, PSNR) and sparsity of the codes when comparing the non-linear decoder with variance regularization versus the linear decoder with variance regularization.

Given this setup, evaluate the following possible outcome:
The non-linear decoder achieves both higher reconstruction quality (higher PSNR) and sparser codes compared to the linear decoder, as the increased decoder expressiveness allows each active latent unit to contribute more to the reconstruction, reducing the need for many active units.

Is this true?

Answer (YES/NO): YES